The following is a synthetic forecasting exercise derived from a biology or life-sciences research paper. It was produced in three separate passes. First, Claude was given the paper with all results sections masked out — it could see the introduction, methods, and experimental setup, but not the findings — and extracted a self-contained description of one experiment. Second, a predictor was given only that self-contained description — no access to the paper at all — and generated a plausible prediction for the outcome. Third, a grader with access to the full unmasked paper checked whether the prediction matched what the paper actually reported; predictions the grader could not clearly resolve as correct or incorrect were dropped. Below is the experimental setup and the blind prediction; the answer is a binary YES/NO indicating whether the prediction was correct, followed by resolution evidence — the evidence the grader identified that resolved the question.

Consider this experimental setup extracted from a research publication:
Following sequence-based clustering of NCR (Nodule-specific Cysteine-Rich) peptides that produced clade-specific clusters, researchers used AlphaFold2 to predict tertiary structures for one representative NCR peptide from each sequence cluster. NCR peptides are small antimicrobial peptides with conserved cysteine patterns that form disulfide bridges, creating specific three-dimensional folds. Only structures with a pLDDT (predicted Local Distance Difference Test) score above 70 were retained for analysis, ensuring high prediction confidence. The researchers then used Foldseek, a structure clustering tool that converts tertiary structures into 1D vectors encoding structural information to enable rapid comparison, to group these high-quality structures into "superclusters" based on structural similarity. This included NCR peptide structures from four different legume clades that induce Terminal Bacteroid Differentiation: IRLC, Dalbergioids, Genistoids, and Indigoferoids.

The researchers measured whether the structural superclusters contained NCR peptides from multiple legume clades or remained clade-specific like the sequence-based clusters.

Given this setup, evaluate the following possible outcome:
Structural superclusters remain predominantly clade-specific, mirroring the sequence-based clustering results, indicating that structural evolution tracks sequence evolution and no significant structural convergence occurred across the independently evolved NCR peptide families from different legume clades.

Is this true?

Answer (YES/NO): NO